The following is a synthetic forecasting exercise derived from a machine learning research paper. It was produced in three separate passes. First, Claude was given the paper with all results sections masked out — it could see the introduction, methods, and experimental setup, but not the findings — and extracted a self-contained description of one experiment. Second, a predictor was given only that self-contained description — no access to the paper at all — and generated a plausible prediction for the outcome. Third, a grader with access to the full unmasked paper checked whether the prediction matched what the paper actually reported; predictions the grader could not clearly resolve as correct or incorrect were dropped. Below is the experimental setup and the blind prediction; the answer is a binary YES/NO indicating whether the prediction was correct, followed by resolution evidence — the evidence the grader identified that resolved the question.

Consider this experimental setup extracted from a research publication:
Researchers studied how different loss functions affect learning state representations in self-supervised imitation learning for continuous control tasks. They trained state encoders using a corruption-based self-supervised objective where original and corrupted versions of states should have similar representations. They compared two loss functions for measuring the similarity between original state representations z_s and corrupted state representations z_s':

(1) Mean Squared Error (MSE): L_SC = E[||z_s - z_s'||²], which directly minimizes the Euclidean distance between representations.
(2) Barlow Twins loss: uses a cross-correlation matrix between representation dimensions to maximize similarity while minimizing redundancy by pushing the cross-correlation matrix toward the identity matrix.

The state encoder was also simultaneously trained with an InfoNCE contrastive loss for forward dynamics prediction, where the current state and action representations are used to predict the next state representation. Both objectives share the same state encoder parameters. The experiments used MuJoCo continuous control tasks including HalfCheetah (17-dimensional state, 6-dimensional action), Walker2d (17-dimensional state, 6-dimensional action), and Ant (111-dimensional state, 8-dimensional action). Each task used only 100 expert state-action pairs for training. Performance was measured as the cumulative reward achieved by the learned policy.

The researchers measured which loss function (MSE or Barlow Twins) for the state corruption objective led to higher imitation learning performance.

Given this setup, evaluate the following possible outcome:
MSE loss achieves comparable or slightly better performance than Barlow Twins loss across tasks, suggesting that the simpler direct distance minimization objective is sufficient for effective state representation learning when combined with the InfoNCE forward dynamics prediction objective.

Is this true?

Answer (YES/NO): NO